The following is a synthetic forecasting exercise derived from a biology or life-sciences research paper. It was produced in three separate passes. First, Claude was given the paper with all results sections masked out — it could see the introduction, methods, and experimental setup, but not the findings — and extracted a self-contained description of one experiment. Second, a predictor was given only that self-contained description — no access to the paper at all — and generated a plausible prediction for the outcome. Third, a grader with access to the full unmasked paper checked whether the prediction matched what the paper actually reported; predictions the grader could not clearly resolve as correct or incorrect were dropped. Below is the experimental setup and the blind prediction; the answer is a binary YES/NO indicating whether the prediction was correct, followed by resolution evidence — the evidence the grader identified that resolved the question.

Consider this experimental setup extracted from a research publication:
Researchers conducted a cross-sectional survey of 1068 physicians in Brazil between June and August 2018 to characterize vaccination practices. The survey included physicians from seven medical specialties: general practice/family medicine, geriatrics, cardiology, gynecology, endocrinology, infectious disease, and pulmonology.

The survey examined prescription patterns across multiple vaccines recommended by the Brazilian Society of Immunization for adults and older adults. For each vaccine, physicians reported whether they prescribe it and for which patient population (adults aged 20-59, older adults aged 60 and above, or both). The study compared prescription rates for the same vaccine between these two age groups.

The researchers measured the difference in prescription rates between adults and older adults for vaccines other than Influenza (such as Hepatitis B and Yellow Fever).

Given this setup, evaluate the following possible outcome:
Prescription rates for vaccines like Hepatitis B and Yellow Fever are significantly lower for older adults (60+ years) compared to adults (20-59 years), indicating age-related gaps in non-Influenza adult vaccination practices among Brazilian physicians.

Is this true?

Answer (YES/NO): YES